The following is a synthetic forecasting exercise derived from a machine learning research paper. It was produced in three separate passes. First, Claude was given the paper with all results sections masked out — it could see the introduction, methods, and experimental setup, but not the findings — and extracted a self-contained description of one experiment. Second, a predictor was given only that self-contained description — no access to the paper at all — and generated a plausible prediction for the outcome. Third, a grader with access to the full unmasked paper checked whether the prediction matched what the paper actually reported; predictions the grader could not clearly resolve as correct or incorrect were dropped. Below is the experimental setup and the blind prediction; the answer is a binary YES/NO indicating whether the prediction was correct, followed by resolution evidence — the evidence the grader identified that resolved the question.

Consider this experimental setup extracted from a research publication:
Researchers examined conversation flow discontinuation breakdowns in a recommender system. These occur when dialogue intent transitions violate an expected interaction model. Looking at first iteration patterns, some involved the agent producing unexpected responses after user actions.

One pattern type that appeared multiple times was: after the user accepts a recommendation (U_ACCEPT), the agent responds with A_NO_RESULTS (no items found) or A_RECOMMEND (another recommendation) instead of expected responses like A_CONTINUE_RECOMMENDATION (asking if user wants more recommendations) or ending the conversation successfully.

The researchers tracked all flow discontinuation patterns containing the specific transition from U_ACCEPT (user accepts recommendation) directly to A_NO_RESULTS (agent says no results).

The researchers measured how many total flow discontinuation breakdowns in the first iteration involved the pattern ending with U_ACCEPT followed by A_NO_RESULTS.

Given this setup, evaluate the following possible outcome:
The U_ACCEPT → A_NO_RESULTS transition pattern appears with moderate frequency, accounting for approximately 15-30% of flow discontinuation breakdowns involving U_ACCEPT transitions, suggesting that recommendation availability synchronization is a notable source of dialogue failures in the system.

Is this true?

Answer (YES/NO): NO